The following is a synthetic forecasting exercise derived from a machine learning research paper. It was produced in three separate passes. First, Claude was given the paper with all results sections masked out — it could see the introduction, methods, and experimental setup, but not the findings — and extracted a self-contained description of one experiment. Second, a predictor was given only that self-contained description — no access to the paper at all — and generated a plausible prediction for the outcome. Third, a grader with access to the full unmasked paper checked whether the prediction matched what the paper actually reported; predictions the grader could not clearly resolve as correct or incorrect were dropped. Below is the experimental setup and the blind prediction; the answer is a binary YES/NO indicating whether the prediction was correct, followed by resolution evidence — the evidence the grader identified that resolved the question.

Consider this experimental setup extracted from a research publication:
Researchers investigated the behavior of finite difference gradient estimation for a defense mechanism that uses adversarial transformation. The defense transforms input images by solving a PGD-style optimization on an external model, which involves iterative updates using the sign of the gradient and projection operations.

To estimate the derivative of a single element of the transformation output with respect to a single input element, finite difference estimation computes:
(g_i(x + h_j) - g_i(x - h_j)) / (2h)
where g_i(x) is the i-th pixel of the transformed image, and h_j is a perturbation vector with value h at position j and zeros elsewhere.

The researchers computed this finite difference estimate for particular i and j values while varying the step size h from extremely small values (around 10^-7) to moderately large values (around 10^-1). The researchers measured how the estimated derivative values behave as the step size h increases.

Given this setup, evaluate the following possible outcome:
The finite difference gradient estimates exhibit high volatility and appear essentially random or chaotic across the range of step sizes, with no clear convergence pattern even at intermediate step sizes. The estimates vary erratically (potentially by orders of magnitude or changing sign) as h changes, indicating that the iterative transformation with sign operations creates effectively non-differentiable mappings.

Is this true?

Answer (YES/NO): NO